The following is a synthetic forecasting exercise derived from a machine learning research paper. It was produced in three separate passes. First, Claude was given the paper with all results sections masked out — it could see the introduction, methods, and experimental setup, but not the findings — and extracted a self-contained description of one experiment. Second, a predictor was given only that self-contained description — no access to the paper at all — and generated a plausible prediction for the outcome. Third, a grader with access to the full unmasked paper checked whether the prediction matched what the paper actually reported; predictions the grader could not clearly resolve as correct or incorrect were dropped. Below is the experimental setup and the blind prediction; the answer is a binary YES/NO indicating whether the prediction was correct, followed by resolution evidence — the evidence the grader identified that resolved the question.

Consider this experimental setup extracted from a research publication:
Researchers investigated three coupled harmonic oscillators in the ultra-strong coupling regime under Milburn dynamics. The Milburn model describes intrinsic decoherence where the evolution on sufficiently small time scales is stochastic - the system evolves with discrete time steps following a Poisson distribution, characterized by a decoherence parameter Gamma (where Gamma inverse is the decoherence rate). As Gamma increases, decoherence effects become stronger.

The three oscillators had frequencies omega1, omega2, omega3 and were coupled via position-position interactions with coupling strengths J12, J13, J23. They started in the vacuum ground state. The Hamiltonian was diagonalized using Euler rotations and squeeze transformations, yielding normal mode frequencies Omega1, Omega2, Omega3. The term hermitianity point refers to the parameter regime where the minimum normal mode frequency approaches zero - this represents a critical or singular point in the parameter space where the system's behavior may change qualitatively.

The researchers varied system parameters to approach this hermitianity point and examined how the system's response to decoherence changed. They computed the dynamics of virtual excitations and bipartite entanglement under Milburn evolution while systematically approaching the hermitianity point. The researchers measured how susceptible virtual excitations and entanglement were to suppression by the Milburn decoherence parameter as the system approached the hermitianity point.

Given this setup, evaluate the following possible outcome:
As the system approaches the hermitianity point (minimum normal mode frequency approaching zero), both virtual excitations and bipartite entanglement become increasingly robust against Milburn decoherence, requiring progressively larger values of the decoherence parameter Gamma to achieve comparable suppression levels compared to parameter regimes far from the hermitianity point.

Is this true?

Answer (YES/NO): YES